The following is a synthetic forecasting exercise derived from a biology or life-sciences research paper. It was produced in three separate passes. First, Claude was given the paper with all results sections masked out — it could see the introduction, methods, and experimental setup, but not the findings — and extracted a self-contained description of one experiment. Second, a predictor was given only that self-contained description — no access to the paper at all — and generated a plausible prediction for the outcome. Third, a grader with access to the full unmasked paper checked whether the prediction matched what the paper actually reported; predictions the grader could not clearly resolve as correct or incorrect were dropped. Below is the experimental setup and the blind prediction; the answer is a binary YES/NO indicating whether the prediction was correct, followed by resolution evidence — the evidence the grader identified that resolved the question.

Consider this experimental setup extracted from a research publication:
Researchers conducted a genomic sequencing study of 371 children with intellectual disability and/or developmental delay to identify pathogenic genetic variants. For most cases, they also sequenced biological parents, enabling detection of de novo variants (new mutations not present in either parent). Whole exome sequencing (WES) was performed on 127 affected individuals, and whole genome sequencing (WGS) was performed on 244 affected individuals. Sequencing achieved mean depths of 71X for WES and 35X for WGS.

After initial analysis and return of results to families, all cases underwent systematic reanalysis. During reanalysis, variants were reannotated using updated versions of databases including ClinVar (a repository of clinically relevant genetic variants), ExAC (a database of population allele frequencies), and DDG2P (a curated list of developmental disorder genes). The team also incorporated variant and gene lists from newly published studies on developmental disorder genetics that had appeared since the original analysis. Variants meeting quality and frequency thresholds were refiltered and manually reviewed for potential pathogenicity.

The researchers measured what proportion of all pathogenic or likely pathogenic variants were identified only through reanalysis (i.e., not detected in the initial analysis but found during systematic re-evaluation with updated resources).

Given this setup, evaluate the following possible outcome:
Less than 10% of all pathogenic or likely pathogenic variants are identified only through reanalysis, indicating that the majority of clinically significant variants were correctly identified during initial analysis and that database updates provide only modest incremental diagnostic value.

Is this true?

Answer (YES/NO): NO